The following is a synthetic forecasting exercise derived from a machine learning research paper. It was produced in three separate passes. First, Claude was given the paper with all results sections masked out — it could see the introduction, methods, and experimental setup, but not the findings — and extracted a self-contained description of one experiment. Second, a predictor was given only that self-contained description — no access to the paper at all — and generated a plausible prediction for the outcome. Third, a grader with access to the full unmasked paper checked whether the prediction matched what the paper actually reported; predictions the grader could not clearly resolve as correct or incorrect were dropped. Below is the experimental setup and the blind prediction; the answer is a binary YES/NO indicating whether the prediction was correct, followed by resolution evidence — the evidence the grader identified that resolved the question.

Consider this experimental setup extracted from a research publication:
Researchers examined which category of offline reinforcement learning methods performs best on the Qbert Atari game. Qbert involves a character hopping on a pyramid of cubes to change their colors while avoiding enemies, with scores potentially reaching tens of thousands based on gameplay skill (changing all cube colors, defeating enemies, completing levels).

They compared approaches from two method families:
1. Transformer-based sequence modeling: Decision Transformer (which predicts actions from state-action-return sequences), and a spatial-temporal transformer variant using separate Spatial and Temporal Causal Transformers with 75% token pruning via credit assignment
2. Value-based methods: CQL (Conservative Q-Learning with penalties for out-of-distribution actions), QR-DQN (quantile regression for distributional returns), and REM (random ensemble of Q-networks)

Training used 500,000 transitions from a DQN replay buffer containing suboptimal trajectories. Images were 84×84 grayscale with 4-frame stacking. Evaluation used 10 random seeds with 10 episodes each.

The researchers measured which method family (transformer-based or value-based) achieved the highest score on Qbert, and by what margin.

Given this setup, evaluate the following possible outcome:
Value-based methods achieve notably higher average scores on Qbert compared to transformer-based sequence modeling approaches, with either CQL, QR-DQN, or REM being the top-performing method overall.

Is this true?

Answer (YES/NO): NO